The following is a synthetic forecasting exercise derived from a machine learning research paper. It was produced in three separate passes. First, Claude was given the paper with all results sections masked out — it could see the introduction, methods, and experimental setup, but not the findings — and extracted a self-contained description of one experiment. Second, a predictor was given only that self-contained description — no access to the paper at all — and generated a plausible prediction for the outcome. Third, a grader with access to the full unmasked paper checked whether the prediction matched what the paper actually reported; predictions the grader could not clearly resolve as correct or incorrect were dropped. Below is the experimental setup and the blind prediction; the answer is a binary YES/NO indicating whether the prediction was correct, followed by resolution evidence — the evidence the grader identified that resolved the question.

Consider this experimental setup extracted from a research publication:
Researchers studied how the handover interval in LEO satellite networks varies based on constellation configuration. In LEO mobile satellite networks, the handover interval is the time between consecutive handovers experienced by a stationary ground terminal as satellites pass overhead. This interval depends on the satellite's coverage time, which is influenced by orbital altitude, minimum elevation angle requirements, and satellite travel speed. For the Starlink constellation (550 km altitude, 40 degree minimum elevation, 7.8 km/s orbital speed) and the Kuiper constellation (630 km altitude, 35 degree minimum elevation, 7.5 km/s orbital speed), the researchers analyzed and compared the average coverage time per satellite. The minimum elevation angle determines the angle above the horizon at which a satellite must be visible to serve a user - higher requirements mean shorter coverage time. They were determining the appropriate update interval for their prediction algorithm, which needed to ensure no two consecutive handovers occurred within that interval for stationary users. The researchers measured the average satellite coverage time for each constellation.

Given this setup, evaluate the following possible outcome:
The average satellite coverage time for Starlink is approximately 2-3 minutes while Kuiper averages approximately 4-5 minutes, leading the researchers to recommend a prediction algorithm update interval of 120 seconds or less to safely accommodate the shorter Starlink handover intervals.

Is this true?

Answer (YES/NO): NO